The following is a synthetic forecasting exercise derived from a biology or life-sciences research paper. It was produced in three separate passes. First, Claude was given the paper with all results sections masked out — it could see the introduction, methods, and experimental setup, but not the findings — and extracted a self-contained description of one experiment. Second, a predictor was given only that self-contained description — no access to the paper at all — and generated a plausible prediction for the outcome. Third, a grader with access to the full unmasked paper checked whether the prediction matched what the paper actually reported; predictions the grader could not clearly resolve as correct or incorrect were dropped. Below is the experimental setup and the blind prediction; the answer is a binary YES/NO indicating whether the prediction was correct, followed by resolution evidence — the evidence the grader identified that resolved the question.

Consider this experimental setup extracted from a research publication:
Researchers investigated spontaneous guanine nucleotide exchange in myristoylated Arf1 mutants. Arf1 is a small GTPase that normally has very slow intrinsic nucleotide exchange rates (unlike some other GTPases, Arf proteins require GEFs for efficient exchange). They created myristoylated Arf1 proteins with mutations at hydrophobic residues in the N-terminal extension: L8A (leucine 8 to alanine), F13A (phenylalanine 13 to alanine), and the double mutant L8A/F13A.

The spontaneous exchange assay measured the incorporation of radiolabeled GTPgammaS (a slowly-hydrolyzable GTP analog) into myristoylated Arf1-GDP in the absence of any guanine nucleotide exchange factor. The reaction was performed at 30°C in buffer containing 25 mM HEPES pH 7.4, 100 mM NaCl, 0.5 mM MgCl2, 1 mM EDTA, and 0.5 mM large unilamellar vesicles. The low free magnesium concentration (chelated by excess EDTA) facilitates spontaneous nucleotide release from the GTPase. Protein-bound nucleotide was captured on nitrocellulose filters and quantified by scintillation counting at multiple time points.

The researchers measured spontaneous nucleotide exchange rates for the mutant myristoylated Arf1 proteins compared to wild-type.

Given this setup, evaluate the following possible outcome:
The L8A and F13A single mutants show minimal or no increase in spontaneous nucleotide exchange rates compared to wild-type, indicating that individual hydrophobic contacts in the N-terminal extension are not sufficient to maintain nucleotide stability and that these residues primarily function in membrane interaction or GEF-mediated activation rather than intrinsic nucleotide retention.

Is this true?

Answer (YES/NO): NO